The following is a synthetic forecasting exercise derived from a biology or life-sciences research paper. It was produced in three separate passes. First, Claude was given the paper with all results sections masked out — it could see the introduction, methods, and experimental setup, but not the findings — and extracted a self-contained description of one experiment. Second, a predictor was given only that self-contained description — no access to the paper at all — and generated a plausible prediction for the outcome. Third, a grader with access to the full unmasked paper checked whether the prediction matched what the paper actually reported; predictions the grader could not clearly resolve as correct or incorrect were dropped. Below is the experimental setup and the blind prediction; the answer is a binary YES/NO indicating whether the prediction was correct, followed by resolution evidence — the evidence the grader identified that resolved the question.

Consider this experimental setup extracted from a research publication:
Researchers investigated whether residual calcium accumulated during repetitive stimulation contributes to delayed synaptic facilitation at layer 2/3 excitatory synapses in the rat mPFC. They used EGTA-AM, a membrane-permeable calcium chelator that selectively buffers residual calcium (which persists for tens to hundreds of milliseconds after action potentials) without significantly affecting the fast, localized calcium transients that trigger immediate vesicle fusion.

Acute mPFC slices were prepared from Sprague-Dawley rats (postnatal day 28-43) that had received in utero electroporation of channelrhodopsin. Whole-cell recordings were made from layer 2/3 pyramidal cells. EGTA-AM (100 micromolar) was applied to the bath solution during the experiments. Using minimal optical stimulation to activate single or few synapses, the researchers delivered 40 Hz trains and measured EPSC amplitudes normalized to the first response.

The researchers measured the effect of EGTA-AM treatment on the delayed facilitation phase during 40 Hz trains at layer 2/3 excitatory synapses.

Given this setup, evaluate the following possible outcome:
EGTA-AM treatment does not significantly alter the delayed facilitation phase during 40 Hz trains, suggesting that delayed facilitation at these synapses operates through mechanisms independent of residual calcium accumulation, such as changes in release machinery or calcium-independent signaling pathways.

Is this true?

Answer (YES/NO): NO